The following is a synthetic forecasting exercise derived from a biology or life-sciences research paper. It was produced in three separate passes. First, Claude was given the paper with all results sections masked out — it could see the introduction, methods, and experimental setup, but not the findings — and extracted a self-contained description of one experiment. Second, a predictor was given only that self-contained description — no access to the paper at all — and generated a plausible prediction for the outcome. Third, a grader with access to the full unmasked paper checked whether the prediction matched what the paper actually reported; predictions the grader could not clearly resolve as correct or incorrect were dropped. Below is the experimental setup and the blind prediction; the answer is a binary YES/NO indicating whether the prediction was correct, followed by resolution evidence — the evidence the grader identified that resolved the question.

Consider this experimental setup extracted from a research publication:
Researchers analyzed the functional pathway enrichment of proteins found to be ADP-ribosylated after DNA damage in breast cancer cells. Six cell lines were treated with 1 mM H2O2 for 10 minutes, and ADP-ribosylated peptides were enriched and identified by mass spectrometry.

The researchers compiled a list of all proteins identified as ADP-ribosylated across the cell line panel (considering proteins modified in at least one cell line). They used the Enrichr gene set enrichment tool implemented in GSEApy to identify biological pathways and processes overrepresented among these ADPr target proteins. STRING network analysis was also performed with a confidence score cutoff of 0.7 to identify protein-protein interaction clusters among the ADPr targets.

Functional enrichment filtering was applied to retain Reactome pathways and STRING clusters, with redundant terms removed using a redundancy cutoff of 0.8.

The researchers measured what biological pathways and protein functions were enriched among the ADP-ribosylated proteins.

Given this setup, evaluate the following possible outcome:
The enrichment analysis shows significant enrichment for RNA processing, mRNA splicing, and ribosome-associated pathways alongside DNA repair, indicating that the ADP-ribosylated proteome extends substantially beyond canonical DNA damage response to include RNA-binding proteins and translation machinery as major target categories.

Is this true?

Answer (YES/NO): YES